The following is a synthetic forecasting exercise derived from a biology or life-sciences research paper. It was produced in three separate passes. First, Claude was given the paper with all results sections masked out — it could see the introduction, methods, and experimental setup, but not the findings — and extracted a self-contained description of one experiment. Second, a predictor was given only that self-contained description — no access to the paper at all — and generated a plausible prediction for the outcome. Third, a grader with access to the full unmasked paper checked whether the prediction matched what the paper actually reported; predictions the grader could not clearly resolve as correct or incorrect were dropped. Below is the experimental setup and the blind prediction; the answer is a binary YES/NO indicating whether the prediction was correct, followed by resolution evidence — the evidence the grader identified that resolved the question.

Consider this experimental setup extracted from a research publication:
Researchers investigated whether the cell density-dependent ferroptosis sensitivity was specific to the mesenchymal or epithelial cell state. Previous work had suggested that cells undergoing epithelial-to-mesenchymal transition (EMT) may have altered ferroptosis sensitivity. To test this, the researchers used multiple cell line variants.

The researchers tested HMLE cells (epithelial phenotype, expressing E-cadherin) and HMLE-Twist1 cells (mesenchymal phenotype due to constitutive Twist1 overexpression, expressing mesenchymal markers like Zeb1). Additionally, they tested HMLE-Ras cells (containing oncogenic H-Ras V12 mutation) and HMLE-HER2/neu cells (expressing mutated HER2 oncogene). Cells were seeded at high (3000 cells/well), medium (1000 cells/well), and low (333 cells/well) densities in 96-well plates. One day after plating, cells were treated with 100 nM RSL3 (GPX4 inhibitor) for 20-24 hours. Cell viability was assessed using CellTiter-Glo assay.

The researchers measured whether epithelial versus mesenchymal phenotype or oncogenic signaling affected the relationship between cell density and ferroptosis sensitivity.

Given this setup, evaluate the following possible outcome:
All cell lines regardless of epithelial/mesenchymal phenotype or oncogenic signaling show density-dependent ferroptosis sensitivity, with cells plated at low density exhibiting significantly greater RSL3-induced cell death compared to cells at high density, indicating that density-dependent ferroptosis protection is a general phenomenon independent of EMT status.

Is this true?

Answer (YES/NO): YES